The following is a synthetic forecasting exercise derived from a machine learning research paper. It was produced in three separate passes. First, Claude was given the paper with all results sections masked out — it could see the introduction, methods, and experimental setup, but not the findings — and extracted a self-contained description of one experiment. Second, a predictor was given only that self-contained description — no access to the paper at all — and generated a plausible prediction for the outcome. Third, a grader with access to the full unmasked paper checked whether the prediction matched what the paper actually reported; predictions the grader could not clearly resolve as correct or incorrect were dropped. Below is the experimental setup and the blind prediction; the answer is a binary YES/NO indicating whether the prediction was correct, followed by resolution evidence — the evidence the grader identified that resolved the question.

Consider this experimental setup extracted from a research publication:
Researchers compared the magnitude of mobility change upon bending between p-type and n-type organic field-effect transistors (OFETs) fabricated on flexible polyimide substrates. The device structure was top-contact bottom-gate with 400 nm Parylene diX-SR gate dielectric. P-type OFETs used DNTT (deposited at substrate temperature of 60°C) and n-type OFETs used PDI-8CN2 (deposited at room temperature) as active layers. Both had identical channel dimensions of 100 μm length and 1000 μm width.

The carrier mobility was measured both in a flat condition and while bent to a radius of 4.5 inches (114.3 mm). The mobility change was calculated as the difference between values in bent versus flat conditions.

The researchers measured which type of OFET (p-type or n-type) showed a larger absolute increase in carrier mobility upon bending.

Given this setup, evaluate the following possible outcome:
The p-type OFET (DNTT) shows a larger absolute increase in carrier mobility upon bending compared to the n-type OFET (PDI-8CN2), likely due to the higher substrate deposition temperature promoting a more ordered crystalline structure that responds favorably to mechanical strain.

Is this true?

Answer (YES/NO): YES